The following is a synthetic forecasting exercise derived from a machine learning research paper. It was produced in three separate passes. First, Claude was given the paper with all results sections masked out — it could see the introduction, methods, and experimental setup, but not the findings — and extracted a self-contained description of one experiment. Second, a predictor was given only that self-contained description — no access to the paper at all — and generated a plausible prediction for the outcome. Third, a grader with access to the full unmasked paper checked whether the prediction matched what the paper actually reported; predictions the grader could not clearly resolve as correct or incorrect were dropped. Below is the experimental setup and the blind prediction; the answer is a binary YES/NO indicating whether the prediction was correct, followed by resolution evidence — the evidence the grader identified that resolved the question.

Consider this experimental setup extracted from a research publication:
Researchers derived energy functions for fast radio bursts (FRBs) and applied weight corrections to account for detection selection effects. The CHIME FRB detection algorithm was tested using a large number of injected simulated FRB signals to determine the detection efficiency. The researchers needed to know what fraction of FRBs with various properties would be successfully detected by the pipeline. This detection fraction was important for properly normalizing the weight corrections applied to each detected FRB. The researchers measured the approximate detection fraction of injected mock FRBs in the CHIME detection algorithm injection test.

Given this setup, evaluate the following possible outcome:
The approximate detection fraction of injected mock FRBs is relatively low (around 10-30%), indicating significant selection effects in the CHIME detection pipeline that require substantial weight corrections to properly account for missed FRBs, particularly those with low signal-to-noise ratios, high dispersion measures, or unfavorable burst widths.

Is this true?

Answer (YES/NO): NO